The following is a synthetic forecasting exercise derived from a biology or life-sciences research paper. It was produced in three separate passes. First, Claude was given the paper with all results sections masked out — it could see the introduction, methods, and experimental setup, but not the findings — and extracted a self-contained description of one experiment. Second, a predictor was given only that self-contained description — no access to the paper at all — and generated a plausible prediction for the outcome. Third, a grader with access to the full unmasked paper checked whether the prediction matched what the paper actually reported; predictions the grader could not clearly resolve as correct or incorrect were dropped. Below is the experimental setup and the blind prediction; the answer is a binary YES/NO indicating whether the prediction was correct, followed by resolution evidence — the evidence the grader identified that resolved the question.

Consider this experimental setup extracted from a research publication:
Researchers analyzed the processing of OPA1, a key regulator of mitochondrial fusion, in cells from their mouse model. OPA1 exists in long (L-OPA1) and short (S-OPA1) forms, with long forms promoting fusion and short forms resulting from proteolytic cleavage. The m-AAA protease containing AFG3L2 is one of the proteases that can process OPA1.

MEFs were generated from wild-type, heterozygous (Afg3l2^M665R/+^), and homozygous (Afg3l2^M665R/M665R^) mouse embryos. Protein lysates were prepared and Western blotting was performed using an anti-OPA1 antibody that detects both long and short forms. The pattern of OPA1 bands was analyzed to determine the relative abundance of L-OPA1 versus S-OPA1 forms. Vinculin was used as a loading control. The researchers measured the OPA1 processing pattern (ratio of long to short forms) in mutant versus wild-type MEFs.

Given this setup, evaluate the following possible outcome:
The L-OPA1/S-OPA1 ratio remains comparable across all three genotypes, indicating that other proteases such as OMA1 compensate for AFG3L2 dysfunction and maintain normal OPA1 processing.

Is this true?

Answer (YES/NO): NO